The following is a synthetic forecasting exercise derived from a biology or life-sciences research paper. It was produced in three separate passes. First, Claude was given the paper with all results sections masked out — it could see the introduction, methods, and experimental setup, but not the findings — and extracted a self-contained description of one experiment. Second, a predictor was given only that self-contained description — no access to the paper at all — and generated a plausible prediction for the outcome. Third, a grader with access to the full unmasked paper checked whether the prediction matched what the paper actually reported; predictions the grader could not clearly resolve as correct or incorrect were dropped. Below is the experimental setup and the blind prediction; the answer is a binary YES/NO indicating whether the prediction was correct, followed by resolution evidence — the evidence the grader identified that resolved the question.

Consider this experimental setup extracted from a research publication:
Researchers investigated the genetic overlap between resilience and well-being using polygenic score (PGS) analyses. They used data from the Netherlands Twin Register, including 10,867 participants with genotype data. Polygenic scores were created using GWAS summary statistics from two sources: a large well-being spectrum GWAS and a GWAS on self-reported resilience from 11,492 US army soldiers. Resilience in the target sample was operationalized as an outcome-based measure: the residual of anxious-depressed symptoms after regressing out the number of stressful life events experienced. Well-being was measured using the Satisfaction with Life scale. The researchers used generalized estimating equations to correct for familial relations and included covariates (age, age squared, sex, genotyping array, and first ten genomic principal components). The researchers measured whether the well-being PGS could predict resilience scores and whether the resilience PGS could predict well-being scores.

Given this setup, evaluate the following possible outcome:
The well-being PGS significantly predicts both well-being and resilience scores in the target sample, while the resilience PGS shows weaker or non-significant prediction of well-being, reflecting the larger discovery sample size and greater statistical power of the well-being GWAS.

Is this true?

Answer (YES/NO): YES